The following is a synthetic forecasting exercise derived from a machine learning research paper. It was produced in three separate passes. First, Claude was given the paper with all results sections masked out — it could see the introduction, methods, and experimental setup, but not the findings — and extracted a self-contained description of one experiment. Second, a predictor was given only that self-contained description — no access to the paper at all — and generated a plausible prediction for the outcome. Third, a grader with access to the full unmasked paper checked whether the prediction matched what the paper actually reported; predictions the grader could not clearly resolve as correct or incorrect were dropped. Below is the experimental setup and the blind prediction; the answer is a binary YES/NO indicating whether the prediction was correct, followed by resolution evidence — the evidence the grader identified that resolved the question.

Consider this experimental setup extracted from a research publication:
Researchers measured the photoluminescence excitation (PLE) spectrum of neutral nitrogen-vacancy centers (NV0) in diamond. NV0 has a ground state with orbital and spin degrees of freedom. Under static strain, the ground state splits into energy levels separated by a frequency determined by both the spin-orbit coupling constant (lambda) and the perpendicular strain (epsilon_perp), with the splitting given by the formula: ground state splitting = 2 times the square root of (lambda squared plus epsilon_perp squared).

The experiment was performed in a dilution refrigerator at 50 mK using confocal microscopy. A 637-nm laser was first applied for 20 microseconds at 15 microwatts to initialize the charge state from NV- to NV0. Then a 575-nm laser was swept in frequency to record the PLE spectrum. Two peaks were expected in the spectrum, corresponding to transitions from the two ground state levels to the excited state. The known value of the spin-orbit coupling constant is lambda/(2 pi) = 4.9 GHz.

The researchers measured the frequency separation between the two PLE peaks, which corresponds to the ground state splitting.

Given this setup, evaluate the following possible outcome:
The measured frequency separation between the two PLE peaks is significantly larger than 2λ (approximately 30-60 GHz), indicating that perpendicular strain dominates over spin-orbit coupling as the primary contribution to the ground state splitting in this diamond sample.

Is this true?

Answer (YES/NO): NO